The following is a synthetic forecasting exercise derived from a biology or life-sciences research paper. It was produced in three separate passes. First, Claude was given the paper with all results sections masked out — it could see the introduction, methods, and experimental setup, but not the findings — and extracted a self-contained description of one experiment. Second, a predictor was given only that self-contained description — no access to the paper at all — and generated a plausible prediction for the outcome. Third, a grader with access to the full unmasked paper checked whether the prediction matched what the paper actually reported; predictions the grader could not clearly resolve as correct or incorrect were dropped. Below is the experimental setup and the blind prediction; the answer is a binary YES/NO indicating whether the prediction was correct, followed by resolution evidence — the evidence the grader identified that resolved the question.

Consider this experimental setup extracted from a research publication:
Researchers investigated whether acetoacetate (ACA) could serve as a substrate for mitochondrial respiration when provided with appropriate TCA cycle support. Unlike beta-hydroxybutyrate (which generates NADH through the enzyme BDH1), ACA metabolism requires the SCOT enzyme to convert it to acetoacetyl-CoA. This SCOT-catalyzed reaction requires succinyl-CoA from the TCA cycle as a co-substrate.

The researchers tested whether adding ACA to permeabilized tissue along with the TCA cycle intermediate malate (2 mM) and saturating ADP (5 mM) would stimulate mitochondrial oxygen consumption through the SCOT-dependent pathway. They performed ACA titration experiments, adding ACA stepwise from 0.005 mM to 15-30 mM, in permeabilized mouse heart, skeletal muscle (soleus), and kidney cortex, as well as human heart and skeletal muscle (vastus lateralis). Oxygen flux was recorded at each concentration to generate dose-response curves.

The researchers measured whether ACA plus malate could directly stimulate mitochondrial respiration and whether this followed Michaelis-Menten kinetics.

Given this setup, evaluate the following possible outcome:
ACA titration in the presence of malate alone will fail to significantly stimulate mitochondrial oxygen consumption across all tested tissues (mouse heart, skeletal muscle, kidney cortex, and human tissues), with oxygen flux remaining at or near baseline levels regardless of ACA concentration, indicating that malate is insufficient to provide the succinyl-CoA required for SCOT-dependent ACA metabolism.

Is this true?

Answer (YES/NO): NO